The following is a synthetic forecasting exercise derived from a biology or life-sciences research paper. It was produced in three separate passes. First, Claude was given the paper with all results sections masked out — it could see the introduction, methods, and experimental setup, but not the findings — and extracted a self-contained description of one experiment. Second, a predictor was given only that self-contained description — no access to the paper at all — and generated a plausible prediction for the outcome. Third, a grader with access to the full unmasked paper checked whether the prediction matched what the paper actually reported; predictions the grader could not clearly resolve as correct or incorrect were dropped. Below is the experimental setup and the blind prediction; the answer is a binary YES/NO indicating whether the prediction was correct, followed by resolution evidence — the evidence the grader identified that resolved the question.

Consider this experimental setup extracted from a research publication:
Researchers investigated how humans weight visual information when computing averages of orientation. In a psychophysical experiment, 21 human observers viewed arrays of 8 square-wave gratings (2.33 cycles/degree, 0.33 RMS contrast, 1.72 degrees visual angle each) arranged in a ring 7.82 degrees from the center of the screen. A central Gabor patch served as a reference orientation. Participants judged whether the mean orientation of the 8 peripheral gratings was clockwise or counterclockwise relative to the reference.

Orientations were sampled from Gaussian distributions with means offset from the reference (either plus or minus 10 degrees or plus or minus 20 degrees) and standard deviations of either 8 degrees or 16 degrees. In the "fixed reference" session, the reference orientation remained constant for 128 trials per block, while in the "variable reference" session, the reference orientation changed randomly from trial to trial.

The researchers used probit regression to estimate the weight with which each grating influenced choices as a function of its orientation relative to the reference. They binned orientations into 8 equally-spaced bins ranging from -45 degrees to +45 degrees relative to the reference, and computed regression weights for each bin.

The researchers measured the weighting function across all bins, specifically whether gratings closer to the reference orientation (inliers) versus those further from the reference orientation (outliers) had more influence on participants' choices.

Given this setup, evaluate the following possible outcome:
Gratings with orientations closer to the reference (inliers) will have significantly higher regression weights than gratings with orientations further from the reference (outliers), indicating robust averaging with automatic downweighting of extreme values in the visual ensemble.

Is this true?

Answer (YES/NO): YES